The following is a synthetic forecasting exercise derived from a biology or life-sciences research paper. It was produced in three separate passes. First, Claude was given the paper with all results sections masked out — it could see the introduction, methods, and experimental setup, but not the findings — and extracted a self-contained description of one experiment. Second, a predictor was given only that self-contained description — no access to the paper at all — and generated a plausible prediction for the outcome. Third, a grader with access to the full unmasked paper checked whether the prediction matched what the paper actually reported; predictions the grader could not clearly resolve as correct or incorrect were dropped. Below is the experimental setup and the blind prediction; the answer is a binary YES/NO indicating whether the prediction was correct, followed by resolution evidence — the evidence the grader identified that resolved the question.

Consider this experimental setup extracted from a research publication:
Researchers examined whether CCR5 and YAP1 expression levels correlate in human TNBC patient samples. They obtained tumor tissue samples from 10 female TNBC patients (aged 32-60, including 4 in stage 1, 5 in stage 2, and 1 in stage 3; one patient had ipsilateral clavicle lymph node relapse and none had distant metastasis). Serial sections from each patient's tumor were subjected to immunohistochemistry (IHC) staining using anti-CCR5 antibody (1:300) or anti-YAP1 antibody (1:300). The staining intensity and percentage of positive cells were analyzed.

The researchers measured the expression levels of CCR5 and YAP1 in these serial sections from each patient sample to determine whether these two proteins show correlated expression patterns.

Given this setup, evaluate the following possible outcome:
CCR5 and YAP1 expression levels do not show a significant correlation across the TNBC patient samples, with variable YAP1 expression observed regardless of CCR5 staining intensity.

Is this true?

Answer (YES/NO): NO